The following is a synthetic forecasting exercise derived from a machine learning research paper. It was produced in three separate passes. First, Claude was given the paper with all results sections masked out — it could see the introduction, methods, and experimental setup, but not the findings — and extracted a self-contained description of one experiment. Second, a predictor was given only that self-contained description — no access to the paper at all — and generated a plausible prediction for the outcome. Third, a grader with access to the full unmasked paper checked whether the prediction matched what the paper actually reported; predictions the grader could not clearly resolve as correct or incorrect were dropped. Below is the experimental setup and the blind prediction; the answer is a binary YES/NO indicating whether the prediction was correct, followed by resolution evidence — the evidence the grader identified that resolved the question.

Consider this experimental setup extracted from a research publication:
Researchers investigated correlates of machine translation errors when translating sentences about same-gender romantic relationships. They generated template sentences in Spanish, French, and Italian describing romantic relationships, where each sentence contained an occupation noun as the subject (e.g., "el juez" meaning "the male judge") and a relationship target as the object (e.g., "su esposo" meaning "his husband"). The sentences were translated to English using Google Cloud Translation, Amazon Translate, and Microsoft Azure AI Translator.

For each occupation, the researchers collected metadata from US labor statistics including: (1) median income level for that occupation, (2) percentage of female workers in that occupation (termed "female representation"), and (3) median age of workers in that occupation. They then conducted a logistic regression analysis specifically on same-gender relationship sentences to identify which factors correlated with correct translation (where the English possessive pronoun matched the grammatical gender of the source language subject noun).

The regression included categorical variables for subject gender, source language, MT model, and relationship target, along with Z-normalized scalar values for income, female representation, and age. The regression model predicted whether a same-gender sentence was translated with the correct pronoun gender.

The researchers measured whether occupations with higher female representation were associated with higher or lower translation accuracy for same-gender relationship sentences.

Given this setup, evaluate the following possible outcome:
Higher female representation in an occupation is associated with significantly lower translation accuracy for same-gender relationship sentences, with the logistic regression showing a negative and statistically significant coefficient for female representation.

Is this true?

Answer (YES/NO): YES